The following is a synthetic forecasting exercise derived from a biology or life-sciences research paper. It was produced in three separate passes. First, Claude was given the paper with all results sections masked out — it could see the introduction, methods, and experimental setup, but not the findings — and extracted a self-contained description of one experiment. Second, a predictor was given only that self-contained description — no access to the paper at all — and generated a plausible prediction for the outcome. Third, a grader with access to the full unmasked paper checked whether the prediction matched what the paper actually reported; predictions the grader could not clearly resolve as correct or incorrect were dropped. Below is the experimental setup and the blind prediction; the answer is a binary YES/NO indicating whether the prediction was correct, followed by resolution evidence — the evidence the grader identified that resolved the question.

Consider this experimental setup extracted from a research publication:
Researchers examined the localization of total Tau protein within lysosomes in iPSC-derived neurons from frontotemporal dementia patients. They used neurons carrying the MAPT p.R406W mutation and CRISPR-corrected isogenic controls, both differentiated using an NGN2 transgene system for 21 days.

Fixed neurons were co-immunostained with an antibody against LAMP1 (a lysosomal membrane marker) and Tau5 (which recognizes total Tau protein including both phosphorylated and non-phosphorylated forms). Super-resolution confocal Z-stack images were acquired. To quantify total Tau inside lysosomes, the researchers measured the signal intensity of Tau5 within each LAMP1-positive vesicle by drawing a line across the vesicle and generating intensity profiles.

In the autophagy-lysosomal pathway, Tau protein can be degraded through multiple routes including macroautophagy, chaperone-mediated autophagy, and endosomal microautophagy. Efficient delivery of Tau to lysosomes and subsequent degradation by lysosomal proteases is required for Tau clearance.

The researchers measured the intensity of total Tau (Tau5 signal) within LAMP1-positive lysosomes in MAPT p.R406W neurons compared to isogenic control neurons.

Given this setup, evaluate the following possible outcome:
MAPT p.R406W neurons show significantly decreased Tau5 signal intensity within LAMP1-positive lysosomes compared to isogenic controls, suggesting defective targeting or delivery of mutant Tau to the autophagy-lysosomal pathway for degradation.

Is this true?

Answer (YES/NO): NO